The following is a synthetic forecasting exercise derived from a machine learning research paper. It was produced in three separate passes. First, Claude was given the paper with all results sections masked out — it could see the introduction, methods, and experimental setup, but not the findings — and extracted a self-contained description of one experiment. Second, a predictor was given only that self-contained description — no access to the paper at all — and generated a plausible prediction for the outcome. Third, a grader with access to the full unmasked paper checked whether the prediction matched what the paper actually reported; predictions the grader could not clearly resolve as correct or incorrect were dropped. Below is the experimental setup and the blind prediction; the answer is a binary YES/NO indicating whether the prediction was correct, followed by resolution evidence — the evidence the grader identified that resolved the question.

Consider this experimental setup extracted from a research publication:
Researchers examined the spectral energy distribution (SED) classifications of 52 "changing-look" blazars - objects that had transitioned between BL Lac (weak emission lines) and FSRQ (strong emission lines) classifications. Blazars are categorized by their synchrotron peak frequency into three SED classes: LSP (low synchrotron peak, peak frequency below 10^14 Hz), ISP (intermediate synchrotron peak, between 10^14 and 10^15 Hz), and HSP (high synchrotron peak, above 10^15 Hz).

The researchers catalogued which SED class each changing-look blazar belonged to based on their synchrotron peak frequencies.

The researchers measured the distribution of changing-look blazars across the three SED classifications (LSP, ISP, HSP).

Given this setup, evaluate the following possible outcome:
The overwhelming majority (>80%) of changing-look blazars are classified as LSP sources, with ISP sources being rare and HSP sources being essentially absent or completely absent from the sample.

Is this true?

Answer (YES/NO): YES